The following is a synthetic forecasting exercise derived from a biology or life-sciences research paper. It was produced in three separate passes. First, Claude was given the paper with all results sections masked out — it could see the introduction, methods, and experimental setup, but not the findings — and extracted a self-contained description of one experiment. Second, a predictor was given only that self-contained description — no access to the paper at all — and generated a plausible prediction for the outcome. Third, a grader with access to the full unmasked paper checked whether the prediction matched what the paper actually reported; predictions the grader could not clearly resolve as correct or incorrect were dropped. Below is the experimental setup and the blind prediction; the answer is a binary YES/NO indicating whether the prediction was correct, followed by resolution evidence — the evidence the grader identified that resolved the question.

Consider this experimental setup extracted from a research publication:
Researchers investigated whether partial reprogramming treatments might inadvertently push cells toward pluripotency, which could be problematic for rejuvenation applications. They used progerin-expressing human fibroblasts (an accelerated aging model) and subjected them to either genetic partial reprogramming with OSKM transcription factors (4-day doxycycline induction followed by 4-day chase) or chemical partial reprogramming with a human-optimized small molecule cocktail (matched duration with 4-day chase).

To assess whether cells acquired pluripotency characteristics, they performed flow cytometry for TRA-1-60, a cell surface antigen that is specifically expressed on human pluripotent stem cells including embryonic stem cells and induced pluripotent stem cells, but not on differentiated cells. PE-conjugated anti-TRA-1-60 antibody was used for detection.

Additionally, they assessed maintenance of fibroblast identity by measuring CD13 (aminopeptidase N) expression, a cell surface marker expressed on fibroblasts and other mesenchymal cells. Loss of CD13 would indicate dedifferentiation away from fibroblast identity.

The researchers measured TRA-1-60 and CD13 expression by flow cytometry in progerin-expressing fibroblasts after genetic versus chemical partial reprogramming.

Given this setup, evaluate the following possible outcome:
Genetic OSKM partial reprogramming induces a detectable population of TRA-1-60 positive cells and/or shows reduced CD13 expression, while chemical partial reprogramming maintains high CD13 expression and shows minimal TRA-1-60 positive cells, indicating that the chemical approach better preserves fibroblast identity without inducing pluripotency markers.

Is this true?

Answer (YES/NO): NO